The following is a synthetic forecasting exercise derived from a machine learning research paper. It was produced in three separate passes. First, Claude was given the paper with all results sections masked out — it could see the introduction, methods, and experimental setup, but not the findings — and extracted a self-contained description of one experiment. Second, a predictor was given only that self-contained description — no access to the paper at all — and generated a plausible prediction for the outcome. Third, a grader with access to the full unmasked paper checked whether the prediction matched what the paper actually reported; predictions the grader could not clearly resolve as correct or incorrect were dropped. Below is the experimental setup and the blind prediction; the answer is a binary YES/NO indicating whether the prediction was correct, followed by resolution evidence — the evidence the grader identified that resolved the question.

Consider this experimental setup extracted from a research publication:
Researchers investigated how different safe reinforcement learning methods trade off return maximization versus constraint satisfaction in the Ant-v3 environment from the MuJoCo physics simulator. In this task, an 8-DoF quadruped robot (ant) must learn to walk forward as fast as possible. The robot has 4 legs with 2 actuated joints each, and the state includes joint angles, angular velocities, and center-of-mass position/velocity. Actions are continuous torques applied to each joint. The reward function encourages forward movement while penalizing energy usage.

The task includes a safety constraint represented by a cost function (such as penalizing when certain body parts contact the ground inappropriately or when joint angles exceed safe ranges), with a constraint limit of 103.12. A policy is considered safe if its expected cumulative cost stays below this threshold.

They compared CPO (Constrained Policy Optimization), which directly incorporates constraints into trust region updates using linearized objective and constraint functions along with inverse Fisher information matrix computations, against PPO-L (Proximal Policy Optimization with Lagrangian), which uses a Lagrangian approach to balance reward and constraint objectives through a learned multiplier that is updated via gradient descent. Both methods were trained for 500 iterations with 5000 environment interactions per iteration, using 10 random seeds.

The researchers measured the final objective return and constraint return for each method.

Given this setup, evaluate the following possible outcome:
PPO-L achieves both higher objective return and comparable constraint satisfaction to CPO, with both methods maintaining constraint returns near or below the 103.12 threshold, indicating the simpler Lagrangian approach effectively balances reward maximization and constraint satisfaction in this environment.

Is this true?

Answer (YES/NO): NO